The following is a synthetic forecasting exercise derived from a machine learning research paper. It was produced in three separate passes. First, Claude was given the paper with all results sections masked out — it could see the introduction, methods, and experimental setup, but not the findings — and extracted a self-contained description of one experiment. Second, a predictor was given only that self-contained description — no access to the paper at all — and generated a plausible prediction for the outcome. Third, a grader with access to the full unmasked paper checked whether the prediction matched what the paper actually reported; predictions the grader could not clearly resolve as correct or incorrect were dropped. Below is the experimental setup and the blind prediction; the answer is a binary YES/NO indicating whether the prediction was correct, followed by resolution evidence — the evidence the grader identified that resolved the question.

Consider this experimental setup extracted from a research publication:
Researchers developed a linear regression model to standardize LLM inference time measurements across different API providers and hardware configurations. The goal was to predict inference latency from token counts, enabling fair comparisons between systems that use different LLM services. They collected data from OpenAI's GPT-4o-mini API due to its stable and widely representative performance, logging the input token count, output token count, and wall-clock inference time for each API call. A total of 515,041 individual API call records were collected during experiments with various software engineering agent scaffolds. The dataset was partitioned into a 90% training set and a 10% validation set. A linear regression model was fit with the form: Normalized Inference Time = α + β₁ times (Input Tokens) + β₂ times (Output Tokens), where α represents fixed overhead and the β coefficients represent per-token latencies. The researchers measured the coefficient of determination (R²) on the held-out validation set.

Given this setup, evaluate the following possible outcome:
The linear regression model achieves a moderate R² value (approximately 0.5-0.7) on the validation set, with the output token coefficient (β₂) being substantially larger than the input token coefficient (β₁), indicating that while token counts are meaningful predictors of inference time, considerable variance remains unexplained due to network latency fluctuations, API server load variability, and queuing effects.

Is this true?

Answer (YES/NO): NO